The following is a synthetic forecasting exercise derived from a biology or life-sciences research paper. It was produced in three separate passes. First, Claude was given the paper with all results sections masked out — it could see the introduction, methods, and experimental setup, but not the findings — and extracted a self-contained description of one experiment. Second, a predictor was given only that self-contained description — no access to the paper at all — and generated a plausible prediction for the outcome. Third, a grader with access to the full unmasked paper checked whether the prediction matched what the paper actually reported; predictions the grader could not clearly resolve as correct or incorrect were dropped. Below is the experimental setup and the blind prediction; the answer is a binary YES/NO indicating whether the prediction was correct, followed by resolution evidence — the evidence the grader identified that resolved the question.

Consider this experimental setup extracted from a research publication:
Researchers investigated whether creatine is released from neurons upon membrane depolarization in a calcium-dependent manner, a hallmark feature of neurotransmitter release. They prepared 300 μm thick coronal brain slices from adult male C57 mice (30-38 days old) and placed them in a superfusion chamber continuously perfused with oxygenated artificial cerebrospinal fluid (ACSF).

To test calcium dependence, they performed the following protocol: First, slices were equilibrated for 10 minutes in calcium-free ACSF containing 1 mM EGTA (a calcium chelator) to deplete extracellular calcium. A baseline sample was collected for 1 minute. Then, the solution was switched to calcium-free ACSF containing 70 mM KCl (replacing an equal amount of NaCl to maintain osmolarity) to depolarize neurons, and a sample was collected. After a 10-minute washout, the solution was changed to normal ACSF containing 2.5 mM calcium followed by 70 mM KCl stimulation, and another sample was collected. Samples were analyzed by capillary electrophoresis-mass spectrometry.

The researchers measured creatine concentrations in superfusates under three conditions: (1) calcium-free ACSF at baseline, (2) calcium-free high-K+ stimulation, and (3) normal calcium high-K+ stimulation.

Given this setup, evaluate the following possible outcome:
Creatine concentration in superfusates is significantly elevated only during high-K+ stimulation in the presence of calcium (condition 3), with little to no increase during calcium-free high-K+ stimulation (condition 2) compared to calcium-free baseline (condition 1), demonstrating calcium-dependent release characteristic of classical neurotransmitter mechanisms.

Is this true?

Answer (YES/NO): NO